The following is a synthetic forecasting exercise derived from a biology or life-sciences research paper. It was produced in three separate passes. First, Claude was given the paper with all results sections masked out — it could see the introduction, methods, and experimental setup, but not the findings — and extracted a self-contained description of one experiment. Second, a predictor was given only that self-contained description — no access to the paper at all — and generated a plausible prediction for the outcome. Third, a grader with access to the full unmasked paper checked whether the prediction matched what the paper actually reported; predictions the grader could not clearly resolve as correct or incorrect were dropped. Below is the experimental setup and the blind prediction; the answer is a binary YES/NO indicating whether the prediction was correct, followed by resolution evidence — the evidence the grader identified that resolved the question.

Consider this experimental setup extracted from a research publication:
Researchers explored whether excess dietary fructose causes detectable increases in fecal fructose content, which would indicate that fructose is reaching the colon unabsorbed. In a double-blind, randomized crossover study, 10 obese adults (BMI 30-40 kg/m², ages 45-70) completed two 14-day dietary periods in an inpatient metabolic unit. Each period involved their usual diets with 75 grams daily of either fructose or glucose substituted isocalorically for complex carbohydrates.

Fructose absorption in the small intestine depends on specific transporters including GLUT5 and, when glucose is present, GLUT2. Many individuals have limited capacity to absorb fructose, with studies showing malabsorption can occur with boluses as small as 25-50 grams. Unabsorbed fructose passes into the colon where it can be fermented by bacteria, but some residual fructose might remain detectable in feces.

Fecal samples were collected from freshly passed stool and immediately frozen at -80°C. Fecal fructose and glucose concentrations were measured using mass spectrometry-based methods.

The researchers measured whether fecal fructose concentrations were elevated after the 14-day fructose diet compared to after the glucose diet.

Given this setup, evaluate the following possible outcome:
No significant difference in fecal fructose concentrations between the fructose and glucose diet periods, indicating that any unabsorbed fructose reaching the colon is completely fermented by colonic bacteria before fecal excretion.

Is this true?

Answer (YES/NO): NO